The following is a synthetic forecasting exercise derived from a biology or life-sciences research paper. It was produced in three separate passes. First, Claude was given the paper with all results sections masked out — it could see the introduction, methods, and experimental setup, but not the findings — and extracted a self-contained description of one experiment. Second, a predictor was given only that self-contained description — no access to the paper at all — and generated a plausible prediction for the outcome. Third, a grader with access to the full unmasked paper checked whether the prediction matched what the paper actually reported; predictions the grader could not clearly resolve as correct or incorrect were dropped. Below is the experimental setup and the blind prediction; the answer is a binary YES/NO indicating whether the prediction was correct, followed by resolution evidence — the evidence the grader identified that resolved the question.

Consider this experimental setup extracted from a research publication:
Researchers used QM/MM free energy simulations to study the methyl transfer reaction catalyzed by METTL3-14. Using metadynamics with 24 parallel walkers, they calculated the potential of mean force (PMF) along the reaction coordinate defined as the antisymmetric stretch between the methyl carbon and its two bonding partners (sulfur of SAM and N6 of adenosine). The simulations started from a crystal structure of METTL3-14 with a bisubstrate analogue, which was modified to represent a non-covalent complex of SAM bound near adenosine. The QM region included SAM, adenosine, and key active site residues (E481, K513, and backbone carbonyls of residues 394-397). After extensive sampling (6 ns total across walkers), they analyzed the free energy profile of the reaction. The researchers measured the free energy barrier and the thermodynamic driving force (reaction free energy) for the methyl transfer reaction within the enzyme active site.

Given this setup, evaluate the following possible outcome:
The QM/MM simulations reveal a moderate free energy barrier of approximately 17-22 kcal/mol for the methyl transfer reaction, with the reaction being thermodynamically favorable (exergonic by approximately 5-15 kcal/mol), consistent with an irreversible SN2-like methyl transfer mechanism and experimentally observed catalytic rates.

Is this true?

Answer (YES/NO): NO